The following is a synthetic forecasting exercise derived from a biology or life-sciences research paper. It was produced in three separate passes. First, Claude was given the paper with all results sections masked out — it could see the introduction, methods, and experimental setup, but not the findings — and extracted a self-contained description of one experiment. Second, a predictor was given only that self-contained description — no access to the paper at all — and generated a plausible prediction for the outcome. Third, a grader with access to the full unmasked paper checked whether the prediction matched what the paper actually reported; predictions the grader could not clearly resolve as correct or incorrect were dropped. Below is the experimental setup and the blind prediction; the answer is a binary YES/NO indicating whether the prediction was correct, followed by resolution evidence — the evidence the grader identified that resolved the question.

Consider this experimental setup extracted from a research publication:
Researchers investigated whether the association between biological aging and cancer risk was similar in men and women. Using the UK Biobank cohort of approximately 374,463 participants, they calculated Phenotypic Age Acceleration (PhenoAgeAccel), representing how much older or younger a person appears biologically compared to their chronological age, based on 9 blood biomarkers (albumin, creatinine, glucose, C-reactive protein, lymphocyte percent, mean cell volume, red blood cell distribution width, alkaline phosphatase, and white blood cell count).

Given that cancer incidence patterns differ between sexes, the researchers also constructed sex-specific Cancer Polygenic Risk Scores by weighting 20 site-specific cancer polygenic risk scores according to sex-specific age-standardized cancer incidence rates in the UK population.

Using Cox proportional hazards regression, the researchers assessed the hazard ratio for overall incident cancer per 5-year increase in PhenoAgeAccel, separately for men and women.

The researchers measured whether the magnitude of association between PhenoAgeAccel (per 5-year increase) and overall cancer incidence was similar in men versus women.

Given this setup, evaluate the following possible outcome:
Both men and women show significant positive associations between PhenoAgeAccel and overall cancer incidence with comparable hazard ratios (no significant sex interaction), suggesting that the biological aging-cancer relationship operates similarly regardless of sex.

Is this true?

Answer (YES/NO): YES